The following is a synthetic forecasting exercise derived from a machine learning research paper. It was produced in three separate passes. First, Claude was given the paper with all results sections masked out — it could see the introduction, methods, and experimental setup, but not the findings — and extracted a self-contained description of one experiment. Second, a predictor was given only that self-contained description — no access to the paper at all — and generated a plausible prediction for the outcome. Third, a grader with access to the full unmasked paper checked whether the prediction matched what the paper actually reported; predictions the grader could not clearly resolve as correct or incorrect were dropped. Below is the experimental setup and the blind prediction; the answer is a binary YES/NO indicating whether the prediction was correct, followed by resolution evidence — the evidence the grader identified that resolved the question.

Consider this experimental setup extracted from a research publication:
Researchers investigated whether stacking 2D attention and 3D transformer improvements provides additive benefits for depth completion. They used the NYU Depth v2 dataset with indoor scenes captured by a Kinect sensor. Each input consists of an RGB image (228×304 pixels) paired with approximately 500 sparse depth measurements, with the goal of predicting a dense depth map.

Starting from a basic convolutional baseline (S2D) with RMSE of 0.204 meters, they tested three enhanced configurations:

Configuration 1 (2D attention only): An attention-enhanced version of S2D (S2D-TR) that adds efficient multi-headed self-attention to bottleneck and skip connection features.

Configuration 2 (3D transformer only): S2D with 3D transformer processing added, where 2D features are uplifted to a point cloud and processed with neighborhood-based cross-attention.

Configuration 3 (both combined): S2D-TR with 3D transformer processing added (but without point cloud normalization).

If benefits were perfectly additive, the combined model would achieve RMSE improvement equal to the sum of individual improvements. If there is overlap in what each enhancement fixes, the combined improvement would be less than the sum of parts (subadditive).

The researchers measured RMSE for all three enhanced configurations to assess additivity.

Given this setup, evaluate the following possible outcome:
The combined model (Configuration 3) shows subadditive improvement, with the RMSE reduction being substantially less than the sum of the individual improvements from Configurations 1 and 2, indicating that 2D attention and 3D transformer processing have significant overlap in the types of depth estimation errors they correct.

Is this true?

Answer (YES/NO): YES